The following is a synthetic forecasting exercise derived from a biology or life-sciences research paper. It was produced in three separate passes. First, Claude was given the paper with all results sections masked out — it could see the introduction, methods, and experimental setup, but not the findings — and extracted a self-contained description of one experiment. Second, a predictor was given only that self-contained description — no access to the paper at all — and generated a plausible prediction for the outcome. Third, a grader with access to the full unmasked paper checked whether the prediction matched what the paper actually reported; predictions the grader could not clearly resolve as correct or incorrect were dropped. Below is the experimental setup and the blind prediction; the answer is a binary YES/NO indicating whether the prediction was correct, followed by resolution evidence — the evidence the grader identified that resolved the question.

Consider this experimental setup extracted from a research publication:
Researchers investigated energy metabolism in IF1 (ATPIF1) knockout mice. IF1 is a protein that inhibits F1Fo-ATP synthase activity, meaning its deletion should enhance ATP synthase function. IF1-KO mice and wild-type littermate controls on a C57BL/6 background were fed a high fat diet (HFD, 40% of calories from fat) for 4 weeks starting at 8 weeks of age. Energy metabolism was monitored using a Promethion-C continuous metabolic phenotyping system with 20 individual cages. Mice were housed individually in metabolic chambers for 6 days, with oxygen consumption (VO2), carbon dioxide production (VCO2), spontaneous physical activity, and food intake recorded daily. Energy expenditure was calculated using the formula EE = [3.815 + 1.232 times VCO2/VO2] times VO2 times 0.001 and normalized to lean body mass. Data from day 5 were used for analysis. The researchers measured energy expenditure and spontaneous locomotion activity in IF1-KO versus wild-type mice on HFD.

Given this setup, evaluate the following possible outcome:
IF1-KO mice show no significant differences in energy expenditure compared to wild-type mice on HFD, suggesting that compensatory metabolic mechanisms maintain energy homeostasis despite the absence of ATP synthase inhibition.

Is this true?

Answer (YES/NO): NO